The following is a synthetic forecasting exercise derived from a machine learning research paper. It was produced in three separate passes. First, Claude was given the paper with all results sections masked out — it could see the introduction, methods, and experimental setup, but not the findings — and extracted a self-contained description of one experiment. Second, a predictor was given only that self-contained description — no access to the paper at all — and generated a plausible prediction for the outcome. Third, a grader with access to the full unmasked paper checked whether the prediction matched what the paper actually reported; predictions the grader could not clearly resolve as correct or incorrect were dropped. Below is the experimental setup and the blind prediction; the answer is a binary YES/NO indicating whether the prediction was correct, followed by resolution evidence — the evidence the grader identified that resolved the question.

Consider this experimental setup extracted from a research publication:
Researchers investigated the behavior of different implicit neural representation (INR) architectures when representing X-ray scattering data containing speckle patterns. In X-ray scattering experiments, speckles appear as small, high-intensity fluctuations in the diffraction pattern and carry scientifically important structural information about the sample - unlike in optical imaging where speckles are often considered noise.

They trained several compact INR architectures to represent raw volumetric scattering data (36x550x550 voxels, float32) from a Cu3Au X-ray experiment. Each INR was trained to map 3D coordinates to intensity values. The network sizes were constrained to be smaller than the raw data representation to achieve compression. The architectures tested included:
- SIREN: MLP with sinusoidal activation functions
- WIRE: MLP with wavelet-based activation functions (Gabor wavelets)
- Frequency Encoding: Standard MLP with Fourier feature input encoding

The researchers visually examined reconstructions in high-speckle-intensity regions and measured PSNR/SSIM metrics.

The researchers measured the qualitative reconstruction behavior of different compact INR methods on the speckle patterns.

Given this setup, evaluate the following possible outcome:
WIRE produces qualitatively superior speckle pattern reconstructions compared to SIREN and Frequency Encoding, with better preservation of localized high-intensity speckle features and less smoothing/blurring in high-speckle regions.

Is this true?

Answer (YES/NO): NO